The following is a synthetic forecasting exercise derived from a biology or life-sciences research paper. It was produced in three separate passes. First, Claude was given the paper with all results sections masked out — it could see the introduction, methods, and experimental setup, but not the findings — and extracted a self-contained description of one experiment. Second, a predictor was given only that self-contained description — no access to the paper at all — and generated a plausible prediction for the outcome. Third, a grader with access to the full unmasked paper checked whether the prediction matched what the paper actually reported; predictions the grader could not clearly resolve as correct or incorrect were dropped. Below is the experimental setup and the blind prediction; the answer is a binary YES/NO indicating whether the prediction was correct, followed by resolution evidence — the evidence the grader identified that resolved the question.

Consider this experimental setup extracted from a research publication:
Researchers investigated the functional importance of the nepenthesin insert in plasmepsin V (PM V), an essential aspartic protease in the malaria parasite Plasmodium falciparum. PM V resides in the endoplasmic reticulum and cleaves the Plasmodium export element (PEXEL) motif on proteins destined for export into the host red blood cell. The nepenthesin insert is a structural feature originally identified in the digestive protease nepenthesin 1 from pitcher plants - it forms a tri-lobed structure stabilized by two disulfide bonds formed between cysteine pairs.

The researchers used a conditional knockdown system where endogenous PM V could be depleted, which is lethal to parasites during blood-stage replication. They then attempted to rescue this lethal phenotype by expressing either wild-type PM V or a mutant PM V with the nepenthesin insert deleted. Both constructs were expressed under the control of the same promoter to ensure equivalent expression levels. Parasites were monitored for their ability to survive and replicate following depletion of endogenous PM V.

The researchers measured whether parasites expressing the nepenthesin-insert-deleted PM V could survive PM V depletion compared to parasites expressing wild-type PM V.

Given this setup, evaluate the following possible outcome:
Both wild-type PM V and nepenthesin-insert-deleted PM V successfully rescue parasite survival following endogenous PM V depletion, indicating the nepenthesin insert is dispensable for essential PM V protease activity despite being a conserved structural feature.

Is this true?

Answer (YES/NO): NO